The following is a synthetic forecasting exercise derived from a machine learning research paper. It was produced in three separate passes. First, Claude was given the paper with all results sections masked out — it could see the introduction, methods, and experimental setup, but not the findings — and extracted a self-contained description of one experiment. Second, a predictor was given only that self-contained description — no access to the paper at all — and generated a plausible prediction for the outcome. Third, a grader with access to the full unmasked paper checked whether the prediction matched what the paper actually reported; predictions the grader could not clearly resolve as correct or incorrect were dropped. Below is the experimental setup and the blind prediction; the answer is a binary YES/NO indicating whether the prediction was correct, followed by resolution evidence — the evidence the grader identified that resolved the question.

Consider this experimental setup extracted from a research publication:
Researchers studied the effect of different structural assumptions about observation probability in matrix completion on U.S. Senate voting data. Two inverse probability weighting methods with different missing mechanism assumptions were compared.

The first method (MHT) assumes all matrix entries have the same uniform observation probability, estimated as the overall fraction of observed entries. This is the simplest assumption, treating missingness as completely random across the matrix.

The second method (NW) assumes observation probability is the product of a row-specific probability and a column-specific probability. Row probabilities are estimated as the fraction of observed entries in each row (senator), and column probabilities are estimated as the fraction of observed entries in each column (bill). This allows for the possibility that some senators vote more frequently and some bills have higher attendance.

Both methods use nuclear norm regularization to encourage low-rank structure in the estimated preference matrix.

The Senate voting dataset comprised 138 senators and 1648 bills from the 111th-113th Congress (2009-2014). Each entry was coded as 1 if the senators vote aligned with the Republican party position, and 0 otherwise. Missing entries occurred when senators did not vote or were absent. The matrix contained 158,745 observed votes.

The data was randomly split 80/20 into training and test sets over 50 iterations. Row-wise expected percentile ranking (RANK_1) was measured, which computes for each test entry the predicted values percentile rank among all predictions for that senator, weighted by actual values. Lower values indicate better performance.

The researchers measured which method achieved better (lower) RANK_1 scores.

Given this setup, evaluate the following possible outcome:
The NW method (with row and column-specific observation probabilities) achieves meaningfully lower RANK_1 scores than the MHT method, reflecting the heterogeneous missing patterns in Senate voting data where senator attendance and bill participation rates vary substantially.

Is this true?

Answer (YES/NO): YES